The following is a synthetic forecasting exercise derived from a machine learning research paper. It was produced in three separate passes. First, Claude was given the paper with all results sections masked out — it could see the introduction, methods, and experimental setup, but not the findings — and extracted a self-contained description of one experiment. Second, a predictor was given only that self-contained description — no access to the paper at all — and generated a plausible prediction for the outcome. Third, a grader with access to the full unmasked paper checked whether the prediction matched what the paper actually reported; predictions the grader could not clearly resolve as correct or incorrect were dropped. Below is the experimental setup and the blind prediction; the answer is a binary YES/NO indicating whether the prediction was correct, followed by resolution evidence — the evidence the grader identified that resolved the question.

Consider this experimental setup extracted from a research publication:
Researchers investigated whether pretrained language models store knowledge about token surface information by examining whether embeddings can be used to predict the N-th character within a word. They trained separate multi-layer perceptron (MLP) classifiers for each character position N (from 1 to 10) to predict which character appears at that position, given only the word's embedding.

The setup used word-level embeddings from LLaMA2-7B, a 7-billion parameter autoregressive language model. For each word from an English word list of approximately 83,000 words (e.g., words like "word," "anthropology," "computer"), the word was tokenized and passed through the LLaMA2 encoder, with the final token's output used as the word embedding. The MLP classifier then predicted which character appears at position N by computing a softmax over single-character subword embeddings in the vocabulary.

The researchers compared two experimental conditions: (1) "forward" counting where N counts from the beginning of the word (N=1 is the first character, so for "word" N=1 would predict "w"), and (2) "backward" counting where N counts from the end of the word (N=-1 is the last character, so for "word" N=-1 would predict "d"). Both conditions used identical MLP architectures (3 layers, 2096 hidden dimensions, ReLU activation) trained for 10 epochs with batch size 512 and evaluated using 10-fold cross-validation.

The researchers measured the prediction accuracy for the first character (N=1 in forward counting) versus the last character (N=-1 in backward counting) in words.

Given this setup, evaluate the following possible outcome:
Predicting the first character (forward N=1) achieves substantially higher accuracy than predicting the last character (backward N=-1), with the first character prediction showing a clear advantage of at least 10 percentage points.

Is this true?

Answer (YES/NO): NO